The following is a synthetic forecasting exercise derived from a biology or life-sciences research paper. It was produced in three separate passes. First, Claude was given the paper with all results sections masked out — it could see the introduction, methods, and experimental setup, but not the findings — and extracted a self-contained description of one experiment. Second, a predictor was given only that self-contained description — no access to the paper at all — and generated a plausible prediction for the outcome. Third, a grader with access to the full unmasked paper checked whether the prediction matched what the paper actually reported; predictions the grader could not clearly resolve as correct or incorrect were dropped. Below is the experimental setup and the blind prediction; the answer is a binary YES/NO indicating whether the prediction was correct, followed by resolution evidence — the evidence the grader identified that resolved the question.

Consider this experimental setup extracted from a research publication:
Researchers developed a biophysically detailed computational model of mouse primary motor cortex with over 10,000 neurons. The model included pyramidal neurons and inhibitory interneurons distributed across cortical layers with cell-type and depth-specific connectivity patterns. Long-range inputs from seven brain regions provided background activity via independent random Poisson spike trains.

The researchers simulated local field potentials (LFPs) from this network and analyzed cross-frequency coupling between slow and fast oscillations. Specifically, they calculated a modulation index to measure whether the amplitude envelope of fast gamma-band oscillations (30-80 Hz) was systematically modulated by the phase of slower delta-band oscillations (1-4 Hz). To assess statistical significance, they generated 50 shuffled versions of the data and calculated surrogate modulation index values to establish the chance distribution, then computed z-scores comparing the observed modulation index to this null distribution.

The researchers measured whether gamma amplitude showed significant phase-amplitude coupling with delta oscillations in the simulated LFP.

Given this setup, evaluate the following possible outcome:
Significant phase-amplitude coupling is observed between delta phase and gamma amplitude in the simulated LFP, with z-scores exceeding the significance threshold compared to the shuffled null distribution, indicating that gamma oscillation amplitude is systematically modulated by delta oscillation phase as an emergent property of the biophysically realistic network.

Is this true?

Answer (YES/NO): YES